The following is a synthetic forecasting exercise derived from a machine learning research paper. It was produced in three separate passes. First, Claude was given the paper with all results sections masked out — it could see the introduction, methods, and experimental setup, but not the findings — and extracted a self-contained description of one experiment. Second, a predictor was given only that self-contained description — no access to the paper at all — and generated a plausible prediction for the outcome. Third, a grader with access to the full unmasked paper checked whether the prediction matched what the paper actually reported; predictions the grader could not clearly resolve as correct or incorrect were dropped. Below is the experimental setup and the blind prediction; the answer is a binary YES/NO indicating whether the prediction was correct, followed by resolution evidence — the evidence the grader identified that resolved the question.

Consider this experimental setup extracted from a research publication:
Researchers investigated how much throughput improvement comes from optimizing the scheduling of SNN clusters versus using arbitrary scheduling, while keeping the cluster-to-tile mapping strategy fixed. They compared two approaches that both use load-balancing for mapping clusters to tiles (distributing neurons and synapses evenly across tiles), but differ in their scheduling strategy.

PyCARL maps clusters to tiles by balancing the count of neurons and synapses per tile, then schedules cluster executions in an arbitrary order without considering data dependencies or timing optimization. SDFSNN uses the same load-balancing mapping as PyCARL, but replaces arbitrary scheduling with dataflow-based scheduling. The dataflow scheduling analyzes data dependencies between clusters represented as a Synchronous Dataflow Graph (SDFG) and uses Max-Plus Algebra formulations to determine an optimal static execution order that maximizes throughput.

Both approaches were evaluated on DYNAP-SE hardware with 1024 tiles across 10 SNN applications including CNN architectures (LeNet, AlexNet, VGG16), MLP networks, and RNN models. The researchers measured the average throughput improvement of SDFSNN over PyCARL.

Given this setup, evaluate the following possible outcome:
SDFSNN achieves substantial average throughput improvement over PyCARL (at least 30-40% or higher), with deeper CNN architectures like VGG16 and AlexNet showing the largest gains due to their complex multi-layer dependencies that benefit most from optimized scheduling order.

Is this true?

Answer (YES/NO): NO